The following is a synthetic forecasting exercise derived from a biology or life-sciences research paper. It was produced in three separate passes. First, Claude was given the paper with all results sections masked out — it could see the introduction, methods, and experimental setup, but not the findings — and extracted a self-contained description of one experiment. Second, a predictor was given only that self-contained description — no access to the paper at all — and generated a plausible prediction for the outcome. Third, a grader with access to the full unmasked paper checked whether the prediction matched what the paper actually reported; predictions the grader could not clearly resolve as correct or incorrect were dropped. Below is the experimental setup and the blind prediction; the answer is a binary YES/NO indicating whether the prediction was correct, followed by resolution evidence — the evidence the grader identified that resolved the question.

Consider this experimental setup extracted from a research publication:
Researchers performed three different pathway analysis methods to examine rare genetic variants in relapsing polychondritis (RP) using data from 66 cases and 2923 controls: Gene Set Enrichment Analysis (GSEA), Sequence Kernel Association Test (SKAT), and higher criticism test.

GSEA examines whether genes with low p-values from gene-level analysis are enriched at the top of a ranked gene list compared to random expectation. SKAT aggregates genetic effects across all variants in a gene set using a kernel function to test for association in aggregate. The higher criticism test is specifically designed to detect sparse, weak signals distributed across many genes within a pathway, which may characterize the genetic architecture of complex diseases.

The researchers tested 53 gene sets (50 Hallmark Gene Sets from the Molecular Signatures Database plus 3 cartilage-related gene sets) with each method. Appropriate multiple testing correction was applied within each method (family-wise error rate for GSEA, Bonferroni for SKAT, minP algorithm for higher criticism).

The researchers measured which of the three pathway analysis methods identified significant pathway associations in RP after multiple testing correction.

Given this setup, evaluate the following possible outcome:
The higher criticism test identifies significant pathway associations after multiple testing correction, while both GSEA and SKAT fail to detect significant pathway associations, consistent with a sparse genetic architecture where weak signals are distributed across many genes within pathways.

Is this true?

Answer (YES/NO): NO